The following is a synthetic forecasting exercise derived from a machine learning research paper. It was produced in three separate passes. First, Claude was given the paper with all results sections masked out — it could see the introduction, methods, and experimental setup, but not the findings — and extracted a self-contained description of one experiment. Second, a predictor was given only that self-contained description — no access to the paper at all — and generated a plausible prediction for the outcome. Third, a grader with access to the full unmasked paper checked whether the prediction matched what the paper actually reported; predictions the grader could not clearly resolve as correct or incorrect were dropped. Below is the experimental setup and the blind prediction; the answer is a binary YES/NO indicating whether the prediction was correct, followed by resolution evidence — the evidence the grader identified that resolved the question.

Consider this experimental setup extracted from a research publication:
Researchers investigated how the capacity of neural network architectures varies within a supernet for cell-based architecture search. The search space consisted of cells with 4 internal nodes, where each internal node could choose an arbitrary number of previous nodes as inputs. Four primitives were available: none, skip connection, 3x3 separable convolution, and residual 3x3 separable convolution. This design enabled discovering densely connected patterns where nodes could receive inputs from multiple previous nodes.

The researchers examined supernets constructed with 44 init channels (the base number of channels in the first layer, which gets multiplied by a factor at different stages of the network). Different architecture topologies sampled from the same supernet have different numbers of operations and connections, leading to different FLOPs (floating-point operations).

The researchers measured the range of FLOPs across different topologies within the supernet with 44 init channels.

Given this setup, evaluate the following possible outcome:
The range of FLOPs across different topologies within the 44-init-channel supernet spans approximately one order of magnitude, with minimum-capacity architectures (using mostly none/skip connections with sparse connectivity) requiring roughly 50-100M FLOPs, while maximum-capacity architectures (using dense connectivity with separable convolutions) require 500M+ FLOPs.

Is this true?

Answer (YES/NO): NO